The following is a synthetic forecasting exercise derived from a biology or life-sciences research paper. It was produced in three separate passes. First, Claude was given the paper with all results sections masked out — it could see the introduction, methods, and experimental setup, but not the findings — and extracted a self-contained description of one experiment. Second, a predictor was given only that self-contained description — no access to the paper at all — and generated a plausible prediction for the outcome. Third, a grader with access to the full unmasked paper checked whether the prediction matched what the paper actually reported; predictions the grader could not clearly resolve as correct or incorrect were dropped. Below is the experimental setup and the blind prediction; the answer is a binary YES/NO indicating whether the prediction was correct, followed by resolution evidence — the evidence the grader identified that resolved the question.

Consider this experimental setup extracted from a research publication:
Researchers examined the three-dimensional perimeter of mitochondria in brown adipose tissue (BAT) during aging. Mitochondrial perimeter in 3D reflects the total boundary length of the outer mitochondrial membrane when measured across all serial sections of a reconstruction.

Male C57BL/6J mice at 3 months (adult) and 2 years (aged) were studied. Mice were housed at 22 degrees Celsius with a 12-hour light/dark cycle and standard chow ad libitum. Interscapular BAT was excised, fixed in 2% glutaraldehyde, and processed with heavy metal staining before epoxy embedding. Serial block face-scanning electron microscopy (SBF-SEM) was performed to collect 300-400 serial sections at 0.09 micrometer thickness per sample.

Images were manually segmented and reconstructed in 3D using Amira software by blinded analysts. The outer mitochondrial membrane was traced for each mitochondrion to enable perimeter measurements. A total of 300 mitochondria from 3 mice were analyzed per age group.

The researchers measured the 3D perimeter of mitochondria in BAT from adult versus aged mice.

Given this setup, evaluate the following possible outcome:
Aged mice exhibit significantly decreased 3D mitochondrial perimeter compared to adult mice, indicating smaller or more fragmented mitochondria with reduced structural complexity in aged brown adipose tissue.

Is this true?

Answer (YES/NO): NO